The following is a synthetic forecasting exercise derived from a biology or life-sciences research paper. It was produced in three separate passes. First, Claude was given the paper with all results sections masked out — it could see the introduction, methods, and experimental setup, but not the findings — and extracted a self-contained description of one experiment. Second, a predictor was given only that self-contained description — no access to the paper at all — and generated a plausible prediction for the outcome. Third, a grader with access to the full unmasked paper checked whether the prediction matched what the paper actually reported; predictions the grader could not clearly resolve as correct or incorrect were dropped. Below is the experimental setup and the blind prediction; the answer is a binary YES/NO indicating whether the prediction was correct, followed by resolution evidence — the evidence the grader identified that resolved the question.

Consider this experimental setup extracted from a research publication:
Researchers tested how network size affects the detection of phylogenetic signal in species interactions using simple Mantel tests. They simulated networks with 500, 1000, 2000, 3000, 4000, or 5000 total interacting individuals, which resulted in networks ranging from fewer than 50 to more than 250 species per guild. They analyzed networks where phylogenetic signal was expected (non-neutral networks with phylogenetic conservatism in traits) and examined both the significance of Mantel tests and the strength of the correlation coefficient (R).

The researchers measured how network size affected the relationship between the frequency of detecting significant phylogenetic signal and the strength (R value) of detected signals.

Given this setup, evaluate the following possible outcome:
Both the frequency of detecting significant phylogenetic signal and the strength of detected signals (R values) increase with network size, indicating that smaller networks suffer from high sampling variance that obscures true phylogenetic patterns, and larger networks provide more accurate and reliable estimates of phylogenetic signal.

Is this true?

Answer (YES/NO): NO